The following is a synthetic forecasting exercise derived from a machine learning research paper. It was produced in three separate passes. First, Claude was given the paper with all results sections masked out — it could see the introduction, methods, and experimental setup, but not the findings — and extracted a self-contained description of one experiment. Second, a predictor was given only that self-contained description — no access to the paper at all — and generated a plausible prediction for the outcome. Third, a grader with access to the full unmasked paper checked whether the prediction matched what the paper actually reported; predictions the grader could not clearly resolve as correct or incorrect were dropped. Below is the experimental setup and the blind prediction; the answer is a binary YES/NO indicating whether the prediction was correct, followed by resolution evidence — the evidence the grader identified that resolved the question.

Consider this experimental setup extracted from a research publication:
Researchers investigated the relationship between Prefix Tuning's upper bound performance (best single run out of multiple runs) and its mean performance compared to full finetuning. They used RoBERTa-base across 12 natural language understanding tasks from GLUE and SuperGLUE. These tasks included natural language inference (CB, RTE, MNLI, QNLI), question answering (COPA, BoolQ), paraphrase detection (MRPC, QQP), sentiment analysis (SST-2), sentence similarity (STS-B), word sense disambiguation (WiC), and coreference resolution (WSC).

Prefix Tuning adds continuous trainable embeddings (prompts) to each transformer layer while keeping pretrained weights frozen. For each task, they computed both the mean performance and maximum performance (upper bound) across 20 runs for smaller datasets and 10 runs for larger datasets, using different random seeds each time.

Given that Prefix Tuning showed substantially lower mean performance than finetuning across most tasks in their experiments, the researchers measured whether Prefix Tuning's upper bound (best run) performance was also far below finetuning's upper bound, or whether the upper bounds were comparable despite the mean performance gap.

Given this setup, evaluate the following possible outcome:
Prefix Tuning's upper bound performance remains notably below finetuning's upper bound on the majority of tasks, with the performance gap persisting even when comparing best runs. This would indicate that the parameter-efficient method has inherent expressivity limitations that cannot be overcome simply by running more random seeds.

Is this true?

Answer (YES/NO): NO